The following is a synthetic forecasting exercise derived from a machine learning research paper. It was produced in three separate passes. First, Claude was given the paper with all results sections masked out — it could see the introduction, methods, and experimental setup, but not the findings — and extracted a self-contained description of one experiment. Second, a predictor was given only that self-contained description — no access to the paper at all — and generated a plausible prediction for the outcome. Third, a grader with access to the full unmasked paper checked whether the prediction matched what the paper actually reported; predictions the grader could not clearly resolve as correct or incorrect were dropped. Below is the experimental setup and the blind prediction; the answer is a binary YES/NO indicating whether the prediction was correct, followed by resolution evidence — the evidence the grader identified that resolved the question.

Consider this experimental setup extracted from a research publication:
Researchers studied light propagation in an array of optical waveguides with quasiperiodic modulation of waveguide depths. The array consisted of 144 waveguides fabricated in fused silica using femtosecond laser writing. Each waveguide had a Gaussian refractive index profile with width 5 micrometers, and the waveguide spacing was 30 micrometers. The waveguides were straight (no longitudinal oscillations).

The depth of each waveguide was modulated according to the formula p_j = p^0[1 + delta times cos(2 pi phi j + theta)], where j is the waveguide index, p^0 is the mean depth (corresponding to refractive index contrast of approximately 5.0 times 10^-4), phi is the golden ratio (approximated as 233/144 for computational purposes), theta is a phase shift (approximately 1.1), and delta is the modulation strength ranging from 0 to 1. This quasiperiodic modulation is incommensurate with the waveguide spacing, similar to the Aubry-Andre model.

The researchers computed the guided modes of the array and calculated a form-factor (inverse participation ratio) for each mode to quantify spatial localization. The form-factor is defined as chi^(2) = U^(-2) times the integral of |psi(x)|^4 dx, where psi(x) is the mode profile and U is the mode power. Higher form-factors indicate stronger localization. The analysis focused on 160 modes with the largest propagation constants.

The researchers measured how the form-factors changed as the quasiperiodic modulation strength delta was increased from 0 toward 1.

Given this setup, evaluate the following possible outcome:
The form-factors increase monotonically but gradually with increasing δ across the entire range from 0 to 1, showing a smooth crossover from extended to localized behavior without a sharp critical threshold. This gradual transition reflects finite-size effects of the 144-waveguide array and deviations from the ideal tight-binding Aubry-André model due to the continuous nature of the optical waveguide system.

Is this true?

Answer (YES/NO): NO